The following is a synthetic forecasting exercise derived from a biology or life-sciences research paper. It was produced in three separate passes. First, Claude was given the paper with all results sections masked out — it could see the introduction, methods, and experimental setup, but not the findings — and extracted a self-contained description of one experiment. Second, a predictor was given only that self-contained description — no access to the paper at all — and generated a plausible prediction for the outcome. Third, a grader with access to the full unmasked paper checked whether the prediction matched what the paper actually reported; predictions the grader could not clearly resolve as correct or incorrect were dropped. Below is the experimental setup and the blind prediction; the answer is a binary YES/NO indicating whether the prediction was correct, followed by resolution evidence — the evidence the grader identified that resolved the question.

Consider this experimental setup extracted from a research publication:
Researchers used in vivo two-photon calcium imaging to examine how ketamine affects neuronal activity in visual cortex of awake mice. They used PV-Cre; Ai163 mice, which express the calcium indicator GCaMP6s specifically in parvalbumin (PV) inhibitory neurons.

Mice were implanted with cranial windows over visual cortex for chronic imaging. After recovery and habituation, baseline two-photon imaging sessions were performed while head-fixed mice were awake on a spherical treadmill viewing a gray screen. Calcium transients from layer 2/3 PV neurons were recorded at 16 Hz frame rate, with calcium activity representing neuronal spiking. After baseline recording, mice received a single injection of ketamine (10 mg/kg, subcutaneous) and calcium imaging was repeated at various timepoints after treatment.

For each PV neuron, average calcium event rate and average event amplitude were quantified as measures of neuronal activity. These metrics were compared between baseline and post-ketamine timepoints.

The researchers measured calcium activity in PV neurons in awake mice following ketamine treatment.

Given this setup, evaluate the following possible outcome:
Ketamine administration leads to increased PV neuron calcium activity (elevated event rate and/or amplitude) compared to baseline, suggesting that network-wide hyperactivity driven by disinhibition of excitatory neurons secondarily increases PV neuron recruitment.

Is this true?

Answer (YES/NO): NO